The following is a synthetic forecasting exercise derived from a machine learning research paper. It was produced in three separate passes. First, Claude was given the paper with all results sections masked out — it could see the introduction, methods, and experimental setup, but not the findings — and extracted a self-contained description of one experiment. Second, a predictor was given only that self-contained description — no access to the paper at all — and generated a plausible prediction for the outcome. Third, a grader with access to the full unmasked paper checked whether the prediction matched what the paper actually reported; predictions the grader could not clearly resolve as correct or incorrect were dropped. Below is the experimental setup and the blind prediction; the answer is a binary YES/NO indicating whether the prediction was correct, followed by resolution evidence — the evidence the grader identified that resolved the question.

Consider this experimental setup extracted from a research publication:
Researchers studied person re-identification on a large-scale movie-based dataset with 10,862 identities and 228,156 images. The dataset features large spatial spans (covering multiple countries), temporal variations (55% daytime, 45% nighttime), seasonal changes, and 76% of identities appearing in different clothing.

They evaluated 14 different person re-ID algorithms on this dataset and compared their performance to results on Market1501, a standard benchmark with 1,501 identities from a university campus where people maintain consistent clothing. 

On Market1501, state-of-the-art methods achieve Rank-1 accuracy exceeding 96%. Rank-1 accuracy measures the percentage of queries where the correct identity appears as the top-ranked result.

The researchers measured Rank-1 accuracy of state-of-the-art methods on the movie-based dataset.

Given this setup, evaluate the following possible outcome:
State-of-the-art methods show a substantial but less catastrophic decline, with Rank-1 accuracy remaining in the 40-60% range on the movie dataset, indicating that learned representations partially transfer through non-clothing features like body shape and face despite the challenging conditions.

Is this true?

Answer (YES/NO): NO